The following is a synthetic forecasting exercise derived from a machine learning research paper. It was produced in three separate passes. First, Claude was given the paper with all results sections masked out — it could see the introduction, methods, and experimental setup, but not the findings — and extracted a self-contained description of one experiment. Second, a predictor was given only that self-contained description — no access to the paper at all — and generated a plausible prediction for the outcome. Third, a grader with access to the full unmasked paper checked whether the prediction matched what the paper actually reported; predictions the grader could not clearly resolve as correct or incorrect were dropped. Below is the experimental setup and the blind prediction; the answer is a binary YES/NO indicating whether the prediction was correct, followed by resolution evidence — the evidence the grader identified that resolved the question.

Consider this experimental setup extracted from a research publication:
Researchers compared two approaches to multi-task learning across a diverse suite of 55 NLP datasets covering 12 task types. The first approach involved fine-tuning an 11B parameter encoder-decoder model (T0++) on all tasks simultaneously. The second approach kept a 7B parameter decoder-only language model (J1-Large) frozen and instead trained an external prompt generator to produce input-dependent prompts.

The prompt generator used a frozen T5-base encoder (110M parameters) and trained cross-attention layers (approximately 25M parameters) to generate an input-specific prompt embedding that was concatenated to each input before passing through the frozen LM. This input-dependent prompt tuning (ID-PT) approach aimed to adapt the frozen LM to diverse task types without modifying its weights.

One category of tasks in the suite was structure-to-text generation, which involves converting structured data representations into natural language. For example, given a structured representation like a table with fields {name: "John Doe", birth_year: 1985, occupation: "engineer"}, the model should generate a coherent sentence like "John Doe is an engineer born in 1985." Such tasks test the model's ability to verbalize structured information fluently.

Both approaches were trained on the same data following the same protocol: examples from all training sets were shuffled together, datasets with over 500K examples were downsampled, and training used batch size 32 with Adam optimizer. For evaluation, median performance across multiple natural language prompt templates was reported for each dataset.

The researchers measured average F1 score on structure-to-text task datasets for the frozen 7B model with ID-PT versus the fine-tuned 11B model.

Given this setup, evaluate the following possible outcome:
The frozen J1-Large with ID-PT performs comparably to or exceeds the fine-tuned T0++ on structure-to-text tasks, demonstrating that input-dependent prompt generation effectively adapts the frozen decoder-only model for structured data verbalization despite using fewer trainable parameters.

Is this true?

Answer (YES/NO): NO